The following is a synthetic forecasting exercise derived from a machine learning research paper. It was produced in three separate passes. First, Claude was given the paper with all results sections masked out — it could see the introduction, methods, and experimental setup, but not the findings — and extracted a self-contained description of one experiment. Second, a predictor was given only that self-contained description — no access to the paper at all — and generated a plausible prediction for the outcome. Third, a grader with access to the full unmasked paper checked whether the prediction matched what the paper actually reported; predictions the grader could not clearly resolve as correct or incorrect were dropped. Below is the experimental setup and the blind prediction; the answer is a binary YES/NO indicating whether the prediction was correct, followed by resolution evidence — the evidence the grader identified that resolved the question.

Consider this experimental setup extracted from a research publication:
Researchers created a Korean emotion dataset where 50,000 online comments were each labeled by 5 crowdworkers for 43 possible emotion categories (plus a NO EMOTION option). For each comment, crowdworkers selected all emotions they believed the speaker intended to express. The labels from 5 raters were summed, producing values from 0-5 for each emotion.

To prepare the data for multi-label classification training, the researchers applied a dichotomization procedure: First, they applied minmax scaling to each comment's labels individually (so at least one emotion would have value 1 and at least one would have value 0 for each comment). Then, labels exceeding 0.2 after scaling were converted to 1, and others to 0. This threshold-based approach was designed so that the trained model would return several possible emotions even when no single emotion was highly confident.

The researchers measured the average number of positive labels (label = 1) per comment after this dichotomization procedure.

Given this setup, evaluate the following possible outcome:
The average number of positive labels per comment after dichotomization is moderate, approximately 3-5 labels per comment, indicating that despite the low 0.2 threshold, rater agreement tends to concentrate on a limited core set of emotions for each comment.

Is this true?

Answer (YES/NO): NO